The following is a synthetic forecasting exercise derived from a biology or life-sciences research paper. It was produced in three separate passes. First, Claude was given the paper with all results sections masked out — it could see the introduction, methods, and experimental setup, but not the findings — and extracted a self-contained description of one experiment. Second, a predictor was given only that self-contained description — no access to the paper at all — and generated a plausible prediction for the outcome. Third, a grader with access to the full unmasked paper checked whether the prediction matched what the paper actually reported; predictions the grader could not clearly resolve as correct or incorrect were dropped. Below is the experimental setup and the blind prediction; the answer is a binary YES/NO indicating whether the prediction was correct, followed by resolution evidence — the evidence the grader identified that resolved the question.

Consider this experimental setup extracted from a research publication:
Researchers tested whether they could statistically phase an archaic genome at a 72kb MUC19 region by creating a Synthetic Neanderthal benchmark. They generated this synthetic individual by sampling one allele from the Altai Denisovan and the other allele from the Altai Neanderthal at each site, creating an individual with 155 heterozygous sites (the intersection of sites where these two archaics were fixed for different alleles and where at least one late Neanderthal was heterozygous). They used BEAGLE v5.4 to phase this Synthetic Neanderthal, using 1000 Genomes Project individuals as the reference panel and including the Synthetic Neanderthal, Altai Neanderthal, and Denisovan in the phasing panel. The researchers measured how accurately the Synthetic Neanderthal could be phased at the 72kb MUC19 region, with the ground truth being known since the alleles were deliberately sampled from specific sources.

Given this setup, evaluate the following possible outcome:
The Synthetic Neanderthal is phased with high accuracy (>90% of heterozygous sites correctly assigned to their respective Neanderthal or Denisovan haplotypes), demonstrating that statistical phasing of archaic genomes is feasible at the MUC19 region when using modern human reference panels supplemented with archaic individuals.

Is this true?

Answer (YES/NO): YES